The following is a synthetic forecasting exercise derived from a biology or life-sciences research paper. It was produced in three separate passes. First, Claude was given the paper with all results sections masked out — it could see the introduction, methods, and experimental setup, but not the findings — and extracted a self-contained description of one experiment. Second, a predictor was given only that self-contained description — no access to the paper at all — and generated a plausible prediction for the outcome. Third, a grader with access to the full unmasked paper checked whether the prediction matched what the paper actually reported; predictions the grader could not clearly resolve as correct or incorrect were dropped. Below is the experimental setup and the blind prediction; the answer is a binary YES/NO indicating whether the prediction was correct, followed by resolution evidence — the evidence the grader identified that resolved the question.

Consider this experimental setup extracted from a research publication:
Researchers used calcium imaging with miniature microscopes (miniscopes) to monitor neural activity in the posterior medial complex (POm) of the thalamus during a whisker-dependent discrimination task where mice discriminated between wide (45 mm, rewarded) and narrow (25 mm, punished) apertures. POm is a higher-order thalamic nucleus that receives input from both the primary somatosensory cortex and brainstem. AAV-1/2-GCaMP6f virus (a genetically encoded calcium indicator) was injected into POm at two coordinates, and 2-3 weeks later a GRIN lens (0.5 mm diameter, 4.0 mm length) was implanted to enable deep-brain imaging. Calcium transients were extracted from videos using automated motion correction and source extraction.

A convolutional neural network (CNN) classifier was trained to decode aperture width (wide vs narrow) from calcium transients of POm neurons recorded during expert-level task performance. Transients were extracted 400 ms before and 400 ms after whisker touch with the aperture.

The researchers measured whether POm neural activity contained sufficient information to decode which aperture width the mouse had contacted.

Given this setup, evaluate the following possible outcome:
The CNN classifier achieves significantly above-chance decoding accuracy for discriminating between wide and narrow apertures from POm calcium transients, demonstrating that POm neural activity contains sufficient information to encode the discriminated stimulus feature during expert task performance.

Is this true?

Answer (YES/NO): YES